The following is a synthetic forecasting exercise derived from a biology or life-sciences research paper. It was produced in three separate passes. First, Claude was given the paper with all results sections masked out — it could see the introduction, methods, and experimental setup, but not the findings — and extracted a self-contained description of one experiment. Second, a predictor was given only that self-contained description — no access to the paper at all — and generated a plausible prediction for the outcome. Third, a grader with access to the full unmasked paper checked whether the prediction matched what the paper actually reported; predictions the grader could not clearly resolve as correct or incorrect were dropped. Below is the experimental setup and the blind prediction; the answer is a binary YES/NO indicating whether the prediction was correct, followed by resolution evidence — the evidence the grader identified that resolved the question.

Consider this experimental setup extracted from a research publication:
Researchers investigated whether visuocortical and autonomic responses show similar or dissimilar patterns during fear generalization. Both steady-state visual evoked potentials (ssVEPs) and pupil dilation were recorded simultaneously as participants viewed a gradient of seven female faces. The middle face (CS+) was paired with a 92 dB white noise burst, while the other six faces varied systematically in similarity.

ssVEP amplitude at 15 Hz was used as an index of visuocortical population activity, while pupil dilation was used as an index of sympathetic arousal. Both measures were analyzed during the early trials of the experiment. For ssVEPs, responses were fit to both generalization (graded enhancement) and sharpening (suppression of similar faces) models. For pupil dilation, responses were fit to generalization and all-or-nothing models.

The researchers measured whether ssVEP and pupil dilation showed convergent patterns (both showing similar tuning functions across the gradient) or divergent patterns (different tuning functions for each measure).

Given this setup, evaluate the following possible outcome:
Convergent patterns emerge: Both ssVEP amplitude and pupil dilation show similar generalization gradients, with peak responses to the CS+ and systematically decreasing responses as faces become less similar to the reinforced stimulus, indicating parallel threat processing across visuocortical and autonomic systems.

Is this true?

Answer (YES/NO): NO